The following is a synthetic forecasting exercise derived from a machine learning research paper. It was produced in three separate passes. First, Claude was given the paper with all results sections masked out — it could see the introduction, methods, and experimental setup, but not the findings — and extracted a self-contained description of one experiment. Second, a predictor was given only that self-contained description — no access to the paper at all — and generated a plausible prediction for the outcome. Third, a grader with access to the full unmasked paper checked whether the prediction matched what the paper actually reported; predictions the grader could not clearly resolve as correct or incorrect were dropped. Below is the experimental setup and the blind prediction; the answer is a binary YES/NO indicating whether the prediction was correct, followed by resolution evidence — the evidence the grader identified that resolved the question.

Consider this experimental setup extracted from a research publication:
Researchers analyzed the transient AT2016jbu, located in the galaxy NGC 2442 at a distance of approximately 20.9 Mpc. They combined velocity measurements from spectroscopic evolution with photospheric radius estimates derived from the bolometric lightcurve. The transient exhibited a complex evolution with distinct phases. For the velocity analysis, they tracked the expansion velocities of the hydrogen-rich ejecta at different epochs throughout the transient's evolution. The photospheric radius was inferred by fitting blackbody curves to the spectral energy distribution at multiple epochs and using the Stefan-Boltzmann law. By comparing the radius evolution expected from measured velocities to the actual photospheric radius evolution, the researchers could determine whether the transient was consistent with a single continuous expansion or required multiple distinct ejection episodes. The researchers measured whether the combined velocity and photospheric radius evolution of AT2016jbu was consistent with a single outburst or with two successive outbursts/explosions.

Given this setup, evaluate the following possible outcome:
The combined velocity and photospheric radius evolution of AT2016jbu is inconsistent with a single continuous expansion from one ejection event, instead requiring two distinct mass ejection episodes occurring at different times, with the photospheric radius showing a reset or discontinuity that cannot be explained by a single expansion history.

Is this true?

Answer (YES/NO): YES